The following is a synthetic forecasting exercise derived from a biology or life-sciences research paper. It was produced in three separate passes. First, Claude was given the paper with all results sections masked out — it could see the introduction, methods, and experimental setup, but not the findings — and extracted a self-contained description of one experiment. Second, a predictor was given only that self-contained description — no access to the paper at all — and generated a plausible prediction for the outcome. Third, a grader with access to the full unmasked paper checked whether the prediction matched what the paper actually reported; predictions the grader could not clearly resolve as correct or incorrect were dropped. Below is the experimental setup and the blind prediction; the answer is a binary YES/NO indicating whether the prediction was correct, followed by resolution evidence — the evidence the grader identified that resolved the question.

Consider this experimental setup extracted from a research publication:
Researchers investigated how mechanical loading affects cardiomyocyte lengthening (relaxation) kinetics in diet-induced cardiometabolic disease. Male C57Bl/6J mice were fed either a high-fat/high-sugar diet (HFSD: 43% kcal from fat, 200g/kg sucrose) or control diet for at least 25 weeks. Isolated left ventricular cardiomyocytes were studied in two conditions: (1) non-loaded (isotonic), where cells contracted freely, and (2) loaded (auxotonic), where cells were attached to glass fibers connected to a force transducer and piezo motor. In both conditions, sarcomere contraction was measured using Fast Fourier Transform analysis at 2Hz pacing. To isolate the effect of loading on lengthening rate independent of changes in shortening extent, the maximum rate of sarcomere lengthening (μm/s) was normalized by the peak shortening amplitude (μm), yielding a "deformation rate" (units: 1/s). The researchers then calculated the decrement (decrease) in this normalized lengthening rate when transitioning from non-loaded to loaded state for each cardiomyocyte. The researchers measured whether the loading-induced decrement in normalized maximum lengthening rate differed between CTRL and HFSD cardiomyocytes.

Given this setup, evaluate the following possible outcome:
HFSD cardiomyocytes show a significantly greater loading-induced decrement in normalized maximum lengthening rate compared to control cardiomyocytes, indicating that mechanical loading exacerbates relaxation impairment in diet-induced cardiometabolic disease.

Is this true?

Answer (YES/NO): YES